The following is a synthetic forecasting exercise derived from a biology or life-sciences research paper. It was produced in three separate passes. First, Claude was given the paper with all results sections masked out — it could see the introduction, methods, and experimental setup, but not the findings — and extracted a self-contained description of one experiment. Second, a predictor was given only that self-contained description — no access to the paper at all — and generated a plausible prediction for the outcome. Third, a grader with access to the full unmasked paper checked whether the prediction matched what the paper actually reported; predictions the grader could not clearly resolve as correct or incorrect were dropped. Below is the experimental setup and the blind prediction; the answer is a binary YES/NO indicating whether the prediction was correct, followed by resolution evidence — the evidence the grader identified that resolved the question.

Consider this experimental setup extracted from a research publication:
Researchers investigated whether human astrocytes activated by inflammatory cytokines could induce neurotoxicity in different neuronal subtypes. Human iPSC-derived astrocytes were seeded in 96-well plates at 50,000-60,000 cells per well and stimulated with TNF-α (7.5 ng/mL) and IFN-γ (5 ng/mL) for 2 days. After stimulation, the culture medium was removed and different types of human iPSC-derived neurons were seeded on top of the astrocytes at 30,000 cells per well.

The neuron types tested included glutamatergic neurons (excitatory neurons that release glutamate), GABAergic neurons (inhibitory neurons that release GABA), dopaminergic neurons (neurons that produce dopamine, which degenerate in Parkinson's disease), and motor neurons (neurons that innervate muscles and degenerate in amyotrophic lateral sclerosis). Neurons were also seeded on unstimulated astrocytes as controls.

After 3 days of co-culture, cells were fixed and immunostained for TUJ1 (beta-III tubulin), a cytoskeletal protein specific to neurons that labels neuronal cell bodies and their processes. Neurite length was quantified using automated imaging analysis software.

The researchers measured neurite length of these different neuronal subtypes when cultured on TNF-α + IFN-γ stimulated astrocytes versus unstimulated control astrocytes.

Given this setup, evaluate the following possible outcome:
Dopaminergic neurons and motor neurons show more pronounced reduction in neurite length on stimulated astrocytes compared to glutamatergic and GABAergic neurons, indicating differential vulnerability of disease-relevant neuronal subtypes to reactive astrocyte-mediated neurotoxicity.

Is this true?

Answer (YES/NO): NO